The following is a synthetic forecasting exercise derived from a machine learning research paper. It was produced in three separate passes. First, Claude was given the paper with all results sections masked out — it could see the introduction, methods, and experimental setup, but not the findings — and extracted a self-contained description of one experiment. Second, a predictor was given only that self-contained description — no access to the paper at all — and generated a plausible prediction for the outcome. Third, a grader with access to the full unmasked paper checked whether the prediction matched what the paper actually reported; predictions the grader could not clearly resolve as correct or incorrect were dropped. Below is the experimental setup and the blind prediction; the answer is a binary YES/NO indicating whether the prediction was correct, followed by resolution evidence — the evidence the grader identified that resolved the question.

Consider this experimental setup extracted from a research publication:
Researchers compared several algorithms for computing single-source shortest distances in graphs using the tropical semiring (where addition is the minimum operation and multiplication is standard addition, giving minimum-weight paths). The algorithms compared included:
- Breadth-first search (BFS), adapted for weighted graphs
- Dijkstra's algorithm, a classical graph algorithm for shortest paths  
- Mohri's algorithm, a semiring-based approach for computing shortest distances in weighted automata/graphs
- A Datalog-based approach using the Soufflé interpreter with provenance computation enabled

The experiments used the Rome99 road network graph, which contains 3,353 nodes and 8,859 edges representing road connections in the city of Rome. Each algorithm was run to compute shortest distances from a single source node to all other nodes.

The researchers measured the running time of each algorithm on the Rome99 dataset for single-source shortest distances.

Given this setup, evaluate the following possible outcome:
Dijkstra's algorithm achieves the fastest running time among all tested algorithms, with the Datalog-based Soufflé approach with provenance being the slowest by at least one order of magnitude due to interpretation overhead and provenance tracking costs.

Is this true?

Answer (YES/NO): NO